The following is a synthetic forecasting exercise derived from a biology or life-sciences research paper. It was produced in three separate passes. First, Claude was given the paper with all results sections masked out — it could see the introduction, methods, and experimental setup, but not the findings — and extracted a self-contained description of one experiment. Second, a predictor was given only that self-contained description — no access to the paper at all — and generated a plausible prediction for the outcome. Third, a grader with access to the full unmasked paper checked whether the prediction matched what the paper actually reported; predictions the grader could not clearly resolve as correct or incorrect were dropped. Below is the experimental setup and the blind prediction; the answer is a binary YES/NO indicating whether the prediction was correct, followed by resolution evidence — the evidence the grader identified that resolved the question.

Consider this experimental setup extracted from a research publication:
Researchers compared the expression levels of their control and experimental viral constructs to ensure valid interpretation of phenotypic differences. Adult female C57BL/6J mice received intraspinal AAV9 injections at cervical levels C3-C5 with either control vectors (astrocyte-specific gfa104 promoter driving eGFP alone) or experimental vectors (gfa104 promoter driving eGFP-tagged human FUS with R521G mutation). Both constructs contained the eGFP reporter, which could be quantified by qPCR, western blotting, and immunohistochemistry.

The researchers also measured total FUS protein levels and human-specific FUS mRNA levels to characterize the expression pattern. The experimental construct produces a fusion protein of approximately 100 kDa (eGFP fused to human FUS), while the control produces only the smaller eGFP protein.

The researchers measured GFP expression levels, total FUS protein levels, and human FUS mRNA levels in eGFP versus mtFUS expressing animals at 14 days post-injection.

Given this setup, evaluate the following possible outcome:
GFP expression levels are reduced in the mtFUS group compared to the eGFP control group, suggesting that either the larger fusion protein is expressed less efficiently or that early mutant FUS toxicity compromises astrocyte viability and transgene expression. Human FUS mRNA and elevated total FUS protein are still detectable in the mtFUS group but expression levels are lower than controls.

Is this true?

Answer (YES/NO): NO